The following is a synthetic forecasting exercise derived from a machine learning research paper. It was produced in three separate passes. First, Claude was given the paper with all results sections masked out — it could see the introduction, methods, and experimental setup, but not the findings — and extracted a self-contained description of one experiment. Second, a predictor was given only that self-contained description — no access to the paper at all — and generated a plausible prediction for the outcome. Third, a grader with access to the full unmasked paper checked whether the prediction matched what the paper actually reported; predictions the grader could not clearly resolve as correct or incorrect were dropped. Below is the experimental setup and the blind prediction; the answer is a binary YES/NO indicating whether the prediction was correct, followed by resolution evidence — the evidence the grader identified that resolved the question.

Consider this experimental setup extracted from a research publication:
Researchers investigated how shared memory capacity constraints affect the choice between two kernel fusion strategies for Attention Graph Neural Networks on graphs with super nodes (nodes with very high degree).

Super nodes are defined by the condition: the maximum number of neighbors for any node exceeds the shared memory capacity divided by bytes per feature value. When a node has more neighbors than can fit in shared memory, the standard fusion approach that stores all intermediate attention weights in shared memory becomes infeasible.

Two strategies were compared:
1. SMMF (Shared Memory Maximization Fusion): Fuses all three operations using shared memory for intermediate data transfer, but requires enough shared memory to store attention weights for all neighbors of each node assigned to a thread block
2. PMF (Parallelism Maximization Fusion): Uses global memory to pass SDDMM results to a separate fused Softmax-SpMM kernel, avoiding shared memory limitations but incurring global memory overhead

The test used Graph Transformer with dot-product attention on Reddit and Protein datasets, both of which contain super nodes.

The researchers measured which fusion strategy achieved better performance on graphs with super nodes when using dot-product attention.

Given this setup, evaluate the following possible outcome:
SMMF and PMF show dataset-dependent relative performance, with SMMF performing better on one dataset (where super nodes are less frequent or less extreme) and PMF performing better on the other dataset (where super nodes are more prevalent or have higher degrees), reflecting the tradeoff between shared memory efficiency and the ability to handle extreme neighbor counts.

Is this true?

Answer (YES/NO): NO